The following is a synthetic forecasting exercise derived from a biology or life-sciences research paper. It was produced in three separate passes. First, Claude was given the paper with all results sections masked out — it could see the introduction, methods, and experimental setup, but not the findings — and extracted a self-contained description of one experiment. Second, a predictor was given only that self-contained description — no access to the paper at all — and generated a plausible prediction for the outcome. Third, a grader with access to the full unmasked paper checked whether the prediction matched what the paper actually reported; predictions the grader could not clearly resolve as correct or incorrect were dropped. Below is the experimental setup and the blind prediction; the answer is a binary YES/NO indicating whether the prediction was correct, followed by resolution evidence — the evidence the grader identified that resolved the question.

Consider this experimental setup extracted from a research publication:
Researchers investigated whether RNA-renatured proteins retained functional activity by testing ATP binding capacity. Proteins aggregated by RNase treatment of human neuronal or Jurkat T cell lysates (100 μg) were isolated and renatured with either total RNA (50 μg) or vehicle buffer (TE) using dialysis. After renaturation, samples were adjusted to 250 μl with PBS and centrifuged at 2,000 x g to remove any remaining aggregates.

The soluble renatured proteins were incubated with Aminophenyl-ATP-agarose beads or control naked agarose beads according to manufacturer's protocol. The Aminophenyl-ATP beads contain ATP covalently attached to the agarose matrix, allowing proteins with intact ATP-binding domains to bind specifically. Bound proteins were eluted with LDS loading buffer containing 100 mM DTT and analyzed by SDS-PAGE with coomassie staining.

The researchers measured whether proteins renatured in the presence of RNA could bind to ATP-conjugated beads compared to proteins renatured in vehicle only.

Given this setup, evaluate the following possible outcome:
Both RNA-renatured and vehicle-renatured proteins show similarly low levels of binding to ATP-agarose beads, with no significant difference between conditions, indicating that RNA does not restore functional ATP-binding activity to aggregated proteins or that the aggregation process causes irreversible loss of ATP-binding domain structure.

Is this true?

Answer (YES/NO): NO